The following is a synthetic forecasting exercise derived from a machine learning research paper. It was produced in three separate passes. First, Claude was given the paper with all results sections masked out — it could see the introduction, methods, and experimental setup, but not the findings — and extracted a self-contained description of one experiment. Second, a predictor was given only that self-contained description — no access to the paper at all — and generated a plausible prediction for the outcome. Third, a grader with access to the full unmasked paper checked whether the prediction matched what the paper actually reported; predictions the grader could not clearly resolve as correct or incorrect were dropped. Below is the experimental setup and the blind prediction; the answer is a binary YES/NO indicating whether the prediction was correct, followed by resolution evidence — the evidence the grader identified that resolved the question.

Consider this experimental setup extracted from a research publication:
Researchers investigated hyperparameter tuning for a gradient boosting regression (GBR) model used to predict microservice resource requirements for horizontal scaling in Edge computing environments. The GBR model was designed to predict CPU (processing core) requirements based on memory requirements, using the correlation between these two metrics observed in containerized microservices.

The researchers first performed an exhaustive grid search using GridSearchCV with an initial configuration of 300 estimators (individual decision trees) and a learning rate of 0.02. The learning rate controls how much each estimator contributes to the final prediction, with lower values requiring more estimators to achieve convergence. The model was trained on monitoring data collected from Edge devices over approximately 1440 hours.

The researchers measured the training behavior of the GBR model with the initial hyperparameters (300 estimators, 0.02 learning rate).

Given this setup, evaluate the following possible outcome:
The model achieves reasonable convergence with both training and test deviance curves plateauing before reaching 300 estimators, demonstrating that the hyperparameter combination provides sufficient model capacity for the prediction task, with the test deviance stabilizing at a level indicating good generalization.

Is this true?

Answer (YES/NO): NO